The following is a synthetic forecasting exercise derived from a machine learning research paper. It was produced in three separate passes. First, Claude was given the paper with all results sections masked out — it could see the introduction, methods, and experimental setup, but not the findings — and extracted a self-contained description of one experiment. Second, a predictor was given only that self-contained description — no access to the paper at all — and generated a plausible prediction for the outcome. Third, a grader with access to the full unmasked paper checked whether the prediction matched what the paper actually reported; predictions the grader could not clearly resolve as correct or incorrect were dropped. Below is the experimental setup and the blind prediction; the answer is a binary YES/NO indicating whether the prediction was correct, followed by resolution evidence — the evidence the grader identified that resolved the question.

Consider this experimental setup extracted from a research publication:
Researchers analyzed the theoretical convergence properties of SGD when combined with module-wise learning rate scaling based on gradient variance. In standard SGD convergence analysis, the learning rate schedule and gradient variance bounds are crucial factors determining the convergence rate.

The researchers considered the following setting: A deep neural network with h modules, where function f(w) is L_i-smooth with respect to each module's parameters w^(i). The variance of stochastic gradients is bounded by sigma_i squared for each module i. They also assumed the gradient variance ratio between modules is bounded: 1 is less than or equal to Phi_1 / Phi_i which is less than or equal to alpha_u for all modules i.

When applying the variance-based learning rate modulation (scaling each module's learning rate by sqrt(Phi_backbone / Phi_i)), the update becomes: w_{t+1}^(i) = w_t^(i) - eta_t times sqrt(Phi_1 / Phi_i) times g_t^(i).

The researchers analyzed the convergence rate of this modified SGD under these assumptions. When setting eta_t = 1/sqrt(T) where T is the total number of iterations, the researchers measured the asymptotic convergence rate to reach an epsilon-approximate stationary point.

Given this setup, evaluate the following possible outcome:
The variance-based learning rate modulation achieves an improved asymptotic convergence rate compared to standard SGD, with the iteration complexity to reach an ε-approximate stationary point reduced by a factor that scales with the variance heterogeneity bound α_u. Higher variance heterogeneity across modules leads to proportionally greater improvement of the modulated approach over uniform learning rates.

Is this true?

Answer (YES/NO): NO